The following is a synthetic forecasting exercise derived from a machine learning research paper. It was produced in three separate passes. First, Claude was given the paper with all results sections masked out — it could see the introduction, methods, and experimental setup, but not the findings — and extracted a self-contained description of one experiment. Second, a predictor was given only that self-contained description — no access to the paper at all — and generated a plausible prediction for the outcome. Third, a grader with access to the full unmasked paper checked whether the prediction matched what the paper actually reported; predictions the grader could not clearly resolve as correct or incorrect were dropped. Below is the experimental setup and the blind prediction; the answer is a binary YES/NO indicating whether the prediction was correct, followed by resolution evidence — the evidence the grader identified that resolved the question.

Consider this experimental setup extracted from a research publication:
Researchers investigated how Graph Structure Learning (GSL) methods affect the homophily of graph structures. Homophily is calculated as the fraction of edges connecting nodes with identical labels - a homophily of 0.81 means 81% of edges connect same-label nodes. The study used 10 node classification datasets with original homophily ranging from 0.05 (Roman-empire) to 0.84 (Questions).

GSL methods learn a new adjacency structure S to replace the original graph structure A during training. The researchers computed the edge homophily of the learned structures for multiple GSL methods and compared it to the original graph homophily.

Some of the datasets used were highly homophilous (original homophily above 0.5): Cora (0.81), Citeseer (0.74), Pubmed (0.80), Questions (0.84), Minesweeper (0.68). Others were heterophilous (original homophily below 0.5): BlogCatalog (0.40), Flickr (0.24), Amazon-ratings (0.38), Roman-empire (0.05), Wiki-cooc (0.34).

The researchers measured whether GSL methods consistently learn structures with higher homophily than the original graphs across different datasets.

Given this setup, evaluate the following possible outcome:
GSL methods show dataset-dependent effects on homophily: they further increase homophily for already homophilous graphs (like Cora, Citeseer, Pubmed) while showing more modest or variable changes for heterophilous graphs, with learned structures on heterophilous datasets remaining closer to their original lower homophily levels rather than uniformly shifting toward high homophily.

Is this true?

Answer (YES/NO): NO